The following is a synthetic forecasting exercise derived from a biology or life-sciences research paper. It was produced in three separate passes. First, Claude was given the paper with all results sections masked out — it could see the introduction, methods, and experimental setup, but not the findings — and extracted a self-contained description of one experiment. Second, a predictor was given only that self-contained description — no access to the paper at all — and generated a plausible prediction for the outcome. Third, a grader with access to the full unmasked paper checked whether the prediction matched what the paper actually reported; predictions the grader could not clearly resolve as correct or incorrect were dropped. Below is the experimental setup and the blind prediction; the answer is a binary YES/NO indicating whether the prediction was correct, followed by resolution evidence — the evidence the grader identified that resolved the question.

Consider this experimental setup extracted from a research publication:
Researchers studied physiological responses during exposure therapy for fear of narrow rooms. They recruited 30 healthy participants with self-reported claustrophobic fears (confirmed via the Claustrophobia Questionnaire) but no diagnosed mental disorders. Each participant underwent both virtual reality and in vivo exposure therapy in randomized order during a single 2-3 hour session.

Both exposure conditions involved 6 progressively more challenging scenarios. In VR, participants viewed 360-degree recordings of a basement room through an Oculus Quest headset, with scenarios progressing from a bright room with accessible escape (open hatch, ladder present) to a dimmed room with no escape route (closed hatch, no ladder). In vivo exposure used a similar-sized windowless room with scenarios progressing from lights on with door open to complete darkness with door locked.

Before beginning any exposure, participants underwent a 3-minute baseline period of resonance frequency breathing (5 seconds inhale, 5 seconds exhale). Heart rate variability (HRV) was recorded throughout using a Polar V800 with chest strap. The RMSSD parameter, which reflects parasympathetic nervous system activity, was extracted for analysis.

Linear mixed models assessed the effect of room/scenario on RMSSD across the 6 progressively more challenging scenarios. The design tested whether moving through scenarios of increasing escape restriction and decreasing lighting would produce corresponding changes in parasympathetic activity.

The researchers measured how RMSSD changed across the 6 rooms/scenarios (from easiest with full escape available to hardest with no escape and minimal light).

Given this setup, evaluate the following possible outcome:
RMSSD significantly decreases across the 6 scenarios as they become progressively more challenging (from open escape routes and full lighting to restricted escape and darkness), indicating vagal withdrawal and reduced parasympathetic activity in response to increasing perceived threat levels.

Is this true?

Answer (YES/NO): NO